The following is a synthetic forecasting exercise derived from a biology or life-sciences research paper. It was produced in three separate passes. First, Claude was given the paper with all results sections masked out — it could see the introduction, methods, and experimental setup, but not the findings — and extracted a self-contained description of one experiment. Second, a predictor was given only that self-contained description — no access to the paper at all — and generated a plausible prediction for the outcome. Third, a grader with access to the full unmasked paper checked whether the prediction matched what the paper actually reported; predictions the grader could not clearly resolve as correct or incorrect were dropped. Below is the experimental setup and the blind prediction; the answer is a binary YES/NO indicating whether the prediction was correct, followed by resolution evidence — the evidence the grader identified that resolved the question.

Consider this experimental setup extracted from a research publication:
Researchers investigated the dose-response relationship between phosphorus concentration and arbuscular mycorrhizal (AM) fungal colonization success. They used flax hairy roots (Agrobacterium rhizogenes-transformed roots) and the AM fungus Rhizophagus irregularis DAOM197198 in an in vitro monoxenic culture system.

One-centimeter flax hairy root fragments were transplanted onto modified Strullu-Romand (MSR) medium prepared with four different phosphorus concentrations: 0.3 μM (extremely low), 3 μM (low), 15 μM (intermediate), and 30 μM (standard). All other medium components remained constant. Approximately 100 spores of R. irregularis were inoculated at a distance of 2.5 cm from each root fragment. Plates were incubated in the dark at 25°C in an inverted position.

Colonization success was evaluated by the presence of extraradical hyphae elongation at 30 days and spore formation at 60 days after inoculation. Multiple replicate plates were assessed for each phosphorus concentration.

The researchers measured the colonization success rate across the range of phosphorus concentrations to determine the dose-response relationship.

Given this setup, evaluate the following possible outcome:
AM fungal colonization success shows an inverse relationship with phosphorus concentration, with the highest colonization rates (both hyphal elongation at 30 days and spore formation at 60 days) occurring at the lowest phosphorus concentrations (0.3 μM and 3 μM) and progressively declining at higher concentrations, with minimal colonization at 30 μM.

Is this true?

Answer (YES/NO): NO